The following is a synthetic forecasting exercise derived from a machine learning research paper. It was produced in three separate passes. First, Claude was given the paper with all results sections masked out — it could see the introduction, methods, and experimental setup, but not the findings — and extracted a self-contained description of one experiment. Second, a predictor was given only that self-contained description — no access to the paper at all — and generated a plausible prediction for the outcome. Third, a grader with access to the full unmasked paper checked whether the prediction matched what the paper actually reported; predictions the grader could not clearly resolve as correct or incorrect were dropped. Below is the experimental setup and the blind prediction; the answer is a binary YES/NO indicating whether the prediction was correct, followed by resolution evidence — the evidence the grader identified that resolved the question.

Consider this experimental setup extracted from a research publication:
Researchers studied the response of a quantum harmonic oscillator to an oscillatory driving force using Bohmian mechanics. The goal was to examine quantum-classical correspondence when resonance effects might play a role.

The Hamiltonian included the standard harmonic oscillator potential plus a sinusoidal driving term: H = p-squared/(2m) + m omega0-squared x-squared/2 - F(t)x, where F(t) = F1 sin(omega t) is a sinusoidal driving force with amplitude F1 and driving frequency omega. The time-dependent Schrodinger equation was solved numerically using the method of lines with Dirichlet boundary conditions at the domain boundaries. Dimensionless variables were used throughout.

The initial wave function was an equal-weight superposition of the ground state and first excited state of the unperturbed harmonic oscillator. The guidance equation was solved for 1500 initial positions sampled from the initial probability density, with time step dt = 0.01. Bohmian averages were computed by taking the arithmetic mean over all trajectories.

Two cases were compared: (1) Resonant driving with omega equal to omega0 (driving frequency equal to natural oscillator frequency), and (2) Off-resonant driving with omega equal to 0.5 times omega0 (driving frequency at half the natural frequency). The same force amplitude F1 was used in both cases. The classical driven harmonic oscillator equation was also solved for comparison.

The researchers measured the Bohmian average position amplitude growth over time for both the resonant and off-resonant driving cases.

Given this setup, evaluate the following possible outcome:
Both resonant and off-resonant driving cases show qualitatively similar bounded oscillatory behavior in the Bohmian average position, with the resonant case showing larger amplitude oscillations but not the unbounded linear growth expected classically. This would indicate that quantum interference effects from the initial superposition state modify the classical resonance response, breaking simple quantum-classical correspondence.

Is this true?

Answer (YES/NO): NO